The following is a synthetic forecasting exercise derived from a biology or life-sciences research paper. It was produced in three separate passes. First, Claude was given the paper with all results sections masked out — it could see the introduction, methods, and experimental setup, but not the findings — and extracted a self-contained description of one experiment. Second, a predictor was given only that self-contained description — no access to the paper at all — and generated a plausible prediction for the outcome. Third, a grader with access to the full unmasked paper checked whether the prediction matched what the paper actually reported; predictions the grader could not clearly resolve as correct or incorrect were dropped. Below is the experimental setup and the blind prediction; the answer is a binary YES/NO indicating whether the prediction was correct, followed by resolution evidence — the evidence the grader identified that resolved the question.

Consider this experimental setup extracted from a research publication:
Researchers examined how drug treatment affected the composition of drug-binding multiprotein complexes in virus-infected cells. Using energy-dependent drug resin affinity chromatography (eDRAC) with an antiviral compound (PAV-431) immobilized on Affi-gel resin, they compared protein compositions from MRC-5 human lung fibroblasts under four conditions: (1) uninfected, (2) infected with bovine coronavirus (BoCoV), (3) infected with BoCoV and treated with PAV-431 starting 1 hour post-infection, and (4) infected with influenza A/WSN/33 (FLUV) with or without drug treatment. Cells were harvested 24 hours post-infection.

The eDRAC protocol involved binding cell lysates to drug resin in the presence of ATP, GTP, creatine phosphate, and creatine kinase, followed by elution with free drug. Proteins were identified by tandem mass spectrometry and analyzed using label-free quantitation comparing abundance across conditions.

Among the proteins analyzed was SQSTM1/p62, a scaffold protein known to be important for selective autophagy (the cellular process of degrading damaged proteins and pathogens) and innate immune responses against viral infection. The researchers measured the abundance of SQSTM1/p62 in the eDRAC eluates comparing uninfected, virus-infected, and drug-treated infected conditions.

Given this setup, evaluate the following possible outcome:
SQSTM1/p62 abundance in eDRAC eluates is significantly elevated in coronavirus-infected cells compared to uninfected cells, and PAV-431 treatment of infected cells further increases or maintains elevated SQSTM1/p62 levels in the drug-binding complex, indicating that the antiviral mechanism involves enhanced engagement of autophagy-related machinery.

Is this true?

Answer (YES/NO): NO